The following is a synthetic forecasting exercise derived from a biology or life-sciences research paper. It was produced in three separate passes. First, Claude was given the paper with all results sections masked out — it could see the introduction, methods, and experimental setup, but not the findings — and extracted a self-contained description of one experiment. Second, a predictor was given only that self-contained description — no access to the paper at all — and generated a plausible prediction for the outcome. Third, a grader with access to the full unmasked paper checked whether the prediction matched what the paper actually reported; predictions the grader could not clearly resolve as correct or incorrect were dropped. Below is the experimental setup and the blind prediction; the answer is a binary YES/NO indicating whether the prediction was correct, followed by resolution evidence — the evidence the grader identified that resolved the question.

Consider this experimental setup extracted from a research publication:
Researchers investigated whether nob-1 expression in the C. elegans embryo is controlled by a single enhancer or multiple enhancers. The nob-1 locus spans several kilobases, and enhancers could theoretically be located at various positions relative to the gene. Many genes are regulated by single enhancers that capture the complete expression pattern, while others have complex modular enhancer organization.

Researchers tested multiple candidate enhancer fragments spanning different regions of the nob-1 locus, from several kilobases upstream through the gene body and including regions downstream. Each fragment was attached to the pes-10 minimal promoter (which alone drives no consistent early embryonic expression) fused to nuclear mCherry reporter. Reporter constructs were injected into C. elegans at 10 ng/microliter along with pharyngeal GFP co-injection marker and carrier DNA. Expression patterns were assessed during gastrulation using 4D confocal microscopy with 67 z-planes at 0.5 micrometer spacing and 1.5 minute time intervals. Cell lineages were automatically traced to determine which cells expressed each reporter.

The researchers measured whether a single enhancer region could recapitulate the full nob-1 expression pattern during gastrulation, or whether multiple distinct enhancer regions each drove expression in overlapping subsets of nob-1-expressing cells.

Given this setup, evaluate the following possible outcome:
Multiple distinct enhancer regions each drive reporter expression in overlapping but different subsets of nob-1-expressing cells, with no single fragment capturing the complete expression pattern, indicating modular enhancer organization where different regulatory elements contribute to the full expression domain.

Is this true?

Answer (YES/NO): YES